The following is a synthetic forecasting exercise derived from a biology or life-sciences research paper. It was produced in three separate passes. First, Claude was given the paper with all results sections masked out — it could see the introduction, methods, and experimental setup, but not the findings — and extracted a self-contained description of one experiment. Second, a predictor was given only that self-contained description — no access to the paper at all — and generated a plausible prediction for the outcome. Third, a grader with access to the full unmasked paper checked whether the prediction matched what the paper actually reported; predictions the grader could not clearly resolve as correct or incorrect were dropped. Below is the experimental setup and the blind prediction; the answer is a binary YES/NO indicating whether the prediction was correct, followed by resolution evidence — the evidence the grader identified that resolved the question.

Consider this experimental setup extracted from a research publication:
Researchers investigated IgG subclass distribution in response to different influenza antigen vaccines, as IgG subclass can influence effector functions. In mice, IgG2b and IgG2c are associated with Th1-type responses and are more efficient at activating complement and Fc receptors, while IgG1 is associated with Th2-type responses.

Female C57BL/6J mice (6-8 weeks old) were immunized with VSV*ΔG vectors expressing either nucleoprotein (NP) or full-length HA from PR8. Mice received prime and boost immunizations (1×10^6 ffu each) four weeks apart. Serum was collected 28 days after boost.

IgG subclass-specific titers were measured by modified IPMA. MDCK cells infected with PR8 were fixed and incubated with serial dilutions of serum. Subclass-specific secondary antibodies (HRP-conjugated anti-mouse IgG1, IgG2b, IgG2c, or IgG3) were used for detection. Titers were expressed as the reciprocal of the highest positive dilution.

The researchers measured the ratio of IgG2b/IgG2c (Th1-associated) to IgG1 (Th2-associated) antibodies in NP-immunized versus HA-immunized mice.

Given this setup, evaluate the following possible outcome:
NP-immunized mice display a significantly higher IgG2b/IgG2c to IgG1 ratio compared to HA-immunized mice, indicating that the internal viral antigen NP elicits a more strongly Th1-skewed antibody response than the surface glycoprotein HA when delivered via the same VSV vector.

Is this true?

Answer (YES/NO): YES